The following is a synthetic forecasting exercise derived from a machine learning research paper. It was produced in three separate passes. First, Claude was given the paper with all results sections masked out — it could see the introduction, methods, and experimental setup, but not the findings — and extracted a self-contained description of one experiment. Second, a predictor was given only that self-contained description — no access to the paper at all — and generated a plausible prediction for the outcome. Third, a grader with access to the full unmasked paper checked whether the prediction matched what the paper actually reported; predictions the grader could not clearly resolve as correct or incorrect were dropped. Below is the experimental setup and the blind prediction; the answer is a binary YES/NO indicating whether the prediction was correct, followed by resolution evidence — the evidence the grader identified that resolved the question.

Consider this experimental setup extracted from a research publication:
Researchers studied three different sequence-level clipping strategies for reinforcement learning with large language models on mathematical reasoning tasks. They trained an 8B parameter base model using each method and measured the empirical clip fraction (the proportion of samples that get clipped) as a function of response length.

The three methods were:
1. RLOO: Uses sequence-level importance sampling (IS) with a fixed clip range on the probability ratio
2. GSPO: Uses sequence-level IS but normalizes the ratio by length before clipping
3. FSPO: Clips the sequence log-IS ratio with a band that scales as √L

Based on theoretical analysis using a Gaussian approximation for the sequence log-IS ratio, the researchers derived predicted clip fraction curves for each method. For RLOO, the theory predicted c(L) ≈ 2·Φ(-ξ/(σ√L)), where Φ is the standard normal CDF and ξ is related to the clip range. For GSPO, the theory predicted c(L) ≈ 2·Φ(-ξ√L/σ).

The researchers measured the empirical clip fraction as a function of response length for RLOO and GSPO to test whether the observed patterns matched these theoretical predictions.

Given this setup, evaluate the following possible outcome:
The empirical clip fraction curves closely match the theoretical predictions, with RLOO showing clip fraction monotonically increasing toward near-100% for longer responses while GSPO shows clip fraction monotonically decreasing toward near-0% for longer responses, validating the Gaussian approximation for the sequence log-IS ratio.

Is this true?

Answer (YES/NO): NO